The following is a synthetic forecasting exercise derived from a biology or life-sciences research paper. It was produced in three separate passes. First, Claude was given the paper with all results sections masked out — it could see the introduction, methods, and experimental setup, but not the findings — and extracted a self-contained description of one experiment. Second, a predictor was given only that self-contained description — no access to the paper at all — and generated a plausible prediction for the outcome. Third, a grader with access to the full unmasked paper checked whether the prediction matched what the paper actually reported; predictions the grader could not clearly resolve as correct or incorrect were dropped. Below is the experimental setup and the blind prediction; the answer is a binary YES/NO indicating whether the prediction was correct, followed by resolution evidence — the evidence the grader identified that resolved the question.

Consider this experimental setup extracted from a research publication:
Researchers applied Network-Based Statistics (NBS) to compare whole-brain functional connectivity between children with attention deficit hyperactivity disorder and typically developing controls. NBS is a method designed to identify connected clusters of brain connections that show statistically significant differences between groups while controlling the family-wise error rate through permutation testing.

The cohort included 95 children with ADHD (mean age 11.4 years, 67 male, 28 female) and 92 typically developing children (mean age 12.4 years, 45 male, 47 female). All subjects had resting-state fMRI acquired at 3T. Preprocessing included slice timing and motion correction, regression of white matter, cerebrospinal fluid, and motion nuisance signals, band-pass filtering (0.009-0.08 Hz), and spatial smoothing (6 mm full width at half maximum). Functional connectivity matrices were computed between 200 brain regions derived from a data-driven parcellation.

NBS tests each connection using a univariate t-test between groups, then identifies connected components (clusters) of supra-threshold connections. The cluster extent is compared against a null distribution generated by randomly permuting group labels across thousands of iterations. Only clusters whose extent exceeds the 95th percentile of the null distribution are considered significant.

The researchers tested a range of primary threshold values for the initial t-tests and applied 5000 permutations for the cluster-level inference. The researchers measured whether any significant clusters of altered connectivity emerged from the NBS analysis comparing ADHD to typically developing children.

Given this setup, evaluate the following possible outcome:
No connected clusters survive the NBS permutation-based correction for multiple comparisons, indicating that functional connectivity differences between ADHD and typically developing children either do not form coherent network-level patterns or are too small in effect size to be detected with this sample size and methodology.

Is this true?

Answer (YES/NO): YES